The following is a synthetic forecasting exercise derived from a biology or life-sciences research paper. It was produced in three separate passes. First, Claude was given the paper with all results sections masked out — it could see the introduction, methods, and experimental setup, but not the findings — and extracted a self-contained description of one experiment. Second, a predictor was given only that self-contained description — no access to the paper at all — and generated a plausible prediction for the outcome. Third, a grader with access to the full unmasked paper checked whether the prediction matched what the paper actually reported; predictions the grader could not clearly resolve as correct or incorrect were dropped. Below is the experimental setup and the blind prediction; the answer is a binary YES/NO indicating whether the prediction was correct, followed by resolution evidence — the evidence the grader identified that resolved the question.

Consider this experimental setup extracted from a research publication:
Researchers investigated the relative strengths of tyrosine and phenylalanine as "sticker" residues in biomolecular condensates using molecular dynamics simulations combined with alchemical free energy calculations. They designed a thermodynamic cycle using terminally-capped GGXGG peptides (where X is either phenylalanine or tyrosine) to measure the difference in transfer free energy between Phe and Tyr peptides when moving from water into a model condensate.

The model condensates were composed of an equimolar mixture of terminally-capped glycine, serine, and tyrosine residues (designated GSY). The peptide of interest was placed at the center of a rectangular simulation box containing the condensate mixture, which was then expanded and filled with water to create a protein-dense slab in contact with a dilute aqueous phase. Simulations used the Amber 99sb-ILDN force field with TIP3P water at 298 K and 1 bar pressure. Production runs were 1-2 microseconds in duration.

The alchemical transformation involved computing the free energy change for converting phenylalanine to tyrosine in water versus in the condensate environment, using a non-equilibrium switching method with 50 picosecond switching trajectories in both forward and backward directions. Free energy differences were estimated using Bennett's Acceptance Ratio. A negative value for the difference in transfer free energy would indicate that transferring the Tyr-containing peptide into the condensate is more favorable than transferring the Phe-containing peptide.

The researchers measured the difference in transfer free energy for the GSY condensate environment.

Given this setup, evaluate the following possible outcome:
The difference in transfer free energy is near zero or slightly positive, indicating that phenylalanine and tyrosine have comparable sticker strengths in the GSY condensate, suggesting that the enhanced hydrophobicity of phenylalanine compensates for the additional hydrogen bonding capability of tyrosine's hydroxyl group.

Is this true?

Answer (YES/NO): NO